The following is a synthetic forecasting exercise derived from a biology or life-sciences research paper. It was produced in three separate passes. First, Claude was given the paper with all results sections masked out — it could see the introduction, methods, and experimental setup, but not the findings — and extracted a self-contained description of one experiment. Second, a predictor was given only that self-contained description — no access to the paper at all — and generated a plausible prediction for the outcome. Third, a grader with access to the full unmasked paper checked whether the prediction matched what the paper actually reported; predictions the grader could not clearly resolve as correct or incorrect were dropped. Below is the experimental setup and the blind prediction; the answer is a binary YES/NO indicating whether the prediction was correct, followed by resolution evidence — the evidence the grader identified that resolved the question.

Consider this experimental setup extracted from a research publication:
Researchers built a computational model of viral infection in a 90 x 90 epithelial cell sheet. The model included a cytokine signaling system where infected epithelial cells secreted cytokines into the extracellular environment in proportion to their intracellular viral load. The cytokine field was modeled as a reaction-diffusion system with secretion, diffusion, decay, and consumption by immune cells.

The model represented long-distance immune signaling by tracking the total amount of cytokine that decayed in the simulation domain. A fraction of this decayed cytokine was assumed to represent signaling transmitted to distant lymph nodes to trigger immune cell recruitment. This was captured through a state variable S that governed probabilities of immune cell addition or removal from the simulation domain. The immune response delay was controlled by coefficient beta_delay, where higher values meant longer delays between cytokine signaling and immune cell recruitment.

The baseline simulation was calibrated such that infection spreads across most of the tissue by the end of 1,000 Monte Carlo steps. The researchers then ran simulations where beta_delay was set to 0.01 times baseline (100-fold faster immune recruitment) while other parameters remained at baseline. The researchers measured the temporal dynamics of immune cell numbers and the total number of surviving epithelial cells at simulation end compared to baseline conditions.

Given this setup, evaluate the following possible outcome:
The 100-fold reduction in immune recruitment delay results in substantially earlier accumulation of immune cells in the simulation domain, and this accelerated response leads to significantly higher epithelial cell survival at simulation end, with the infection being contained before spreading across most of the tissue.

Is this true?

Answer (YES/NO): NO